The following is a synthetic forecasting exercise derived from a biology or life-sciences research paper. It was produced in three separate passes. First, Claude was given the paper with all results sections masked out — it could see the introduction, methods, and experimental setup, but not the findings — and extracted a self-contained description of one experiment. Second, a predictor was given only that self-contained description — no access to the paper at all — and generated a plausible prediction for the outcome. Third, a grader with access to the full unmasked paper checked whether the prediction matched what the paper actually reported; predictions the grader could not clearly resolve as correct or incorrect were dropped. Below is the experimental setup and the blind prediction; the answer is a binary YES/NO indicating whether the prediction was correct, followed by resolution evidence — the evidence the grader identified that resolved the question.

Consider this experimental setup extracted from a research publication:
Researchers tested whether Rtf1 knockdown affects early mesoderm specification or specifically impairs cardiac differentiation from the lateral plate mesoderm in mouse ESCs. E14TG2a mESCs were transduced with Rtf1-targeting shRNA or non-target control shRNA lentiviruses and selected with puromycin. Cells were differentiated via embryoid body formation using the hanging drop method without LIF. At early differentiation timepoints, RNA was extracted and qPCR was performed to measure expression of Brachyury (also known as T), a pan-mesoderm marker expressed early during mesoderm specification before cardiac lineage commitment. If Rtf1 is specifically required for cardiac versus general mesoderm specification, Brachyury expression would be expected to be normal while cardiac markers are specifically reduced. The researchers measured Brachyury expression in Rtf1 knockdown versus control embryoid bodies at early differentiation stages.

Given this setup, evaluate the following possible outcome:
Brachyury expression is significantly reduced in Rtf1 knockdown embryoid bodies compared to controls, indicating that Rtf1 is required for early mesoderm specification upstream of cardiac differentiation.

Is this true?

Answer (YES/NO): NO